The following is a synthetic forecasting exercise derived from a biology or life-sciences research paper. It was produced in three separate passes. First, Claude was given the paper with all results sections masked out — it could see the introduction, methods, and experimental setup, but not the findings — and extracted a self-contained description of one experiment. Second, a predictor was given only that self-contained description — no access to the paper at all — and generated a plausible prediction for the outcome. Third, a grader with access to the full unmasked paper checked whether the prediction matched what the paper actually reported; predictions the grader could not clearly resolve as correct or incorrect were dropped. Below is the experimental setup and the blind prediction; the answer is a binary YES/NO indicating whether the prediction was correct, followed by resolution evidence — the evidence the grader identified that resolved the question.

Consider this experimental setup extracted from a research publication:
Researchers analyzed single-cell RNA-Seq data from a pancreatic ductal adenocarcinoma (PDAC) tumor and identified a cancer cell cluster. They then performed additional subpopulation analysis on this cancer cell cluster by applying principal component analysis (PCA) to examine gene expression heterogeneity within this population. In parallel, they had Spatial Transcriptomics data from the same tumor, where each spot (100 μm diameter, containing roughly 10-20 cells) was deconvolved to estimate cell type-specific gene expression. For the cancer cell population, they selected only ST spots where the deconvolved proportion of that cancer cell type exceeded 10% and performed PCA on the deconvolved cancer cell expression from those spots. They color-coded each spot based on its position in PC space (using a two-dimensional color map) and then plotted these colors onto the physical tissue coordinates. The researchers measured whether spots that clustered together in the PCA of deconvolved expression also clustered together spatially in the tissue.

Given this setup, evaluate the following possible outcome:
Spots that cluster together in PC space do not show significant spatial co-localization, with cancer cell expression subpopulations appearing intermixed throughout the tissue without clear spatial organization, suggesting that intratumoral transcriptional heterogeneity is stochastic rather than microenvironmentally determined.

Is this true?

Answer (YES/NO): NO